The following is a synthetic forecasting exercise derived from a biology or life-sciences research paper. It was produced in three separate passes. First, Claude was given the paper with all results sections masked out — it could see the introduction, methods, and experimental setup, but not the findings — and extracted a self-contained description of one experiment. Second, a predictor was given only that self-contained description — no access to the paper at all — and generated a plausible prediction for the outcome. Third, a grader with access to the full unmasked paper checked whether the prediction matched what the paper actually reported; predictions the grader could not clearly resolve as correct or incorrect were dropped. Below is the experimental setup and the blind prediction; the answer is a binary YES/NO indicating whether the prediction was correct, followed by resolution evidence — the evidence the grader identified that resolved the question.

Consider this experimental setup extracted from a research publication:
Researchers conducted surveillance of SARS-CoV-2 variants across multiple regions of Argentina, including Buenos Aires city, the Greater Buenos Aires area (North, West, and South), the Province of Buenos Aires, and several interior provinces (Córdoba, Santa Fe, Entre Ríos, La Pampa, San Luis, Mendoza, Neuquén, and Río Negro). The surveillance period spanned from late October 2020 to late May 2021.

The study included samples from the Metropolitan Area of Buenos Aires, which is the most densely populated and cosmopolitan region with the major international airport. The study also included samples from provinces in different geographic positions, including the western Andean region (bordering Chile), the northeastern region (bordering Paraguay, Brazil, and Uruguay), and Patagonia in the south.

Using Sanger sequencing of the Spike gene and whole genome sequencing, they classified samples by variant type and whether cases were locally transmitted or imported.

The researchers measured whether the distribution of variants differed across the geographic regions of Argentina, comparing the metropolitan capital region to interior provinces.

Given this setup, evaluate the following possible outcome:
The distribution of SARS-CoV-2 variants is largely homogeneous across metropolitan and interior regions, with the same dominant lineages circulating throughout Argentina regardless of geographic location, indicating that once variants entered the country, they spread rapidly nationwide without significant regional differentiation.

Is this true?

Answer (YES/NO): NO